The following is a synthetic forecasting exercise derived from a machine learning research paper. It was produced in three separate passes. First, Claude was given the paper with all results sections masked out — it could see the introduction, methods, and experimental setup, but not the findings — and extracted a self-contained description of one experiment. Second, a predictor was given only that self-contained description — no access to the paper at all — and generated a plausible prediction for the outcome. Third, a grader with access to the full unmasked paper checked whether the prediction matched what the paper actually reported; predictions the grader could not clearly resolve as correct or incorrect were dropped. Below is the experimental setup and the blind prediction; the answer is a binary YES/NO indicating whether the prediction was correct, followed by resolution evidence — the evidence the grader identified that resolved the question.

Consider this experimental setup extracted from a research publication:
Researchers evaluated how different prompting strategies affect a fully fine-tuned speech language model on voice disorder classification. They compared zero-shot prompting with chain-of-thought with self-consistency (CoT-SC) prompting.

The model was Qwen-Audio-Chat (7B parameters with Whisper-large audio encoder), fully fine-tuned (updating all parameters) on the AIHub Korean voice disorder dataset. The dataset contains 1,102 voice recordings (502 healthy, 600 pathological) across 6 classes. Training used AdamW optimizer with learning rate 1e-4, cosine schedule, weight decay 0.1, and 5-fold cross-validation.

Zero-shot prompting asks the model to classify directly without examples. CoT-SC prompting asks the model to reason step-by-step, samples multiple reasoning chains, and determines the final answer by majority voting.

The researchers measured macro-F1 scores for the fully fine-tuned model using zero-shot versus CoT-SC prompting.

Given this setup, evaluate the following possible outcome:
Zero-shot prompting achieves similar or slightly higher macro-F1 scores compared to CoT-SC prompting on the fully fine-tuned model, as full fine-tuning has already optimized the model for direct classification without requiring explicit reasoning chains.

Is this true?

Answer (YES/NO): NO